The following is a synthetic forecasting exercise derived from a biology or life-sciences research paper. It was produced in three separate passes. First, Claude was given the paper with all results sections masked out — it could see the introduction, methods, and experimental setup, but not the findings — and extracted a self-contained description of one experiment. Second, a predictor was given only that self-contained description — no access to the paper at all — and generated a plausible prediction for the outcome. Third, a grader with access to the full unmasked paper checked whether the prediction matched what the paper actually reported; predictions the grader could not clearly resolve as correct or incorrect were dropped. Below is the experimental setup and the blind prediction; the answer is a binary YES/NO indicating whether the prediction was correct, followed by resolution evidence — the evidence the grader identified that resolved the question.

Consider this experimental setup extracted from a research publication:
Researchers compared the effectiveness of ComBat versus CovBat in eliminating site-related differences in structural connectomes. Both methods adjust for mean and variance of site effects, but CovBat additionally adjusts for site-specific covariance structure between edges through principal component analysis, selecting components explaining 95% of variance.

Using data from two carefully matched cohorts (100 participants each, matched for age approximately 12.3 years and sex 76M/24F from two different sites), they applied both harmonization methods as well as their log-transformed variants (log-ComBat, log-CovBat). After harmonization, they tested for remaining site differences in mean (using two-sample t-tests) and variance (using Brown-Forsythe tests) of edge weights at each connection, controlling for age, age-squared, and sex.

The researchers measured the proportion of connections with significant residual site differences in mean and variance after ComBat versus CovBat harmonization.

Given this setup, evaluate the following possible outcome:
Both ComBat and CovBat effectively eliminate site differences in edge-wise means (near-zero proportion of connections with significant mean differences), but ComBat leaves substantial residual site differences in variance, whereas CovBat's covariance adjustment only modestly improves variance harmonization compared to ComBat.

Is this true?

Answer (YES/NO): YES